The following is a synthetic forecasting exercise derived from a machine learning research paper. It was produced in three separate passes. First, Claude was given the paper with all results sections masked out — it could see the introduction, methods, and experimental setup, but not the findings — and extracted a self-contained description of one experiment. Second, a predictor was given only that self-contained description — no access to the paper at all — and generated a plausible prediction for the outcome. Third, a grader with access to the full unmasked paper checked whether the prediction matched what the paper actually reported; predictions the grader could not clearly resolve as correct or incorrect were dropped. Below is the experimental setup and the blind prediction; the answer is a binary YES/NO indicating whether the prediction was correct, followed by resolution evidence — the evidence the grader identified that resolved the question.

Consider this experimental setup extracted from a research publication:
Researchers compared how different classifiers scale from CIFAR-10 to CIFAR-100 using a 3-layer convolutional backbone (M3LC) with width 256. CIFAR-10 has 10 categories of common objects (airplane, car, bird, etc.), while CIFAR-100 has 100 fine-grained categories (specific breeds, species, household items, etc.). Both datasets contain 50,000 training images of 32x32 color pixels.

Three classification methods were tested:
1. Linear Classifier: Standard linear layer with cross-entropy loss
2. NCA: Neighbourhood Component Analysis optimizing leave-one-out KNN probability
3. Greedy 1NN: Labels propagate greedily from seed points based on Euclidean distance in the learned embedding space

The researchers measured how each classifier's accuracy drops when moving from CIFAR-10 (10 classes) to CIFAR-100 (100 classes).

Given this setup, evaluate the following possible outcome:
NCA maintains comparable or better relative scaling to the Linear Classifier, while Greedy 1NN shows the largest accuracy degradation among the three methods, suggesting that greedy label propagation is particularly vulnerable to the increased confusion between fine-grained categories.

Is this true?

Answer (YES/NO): NO